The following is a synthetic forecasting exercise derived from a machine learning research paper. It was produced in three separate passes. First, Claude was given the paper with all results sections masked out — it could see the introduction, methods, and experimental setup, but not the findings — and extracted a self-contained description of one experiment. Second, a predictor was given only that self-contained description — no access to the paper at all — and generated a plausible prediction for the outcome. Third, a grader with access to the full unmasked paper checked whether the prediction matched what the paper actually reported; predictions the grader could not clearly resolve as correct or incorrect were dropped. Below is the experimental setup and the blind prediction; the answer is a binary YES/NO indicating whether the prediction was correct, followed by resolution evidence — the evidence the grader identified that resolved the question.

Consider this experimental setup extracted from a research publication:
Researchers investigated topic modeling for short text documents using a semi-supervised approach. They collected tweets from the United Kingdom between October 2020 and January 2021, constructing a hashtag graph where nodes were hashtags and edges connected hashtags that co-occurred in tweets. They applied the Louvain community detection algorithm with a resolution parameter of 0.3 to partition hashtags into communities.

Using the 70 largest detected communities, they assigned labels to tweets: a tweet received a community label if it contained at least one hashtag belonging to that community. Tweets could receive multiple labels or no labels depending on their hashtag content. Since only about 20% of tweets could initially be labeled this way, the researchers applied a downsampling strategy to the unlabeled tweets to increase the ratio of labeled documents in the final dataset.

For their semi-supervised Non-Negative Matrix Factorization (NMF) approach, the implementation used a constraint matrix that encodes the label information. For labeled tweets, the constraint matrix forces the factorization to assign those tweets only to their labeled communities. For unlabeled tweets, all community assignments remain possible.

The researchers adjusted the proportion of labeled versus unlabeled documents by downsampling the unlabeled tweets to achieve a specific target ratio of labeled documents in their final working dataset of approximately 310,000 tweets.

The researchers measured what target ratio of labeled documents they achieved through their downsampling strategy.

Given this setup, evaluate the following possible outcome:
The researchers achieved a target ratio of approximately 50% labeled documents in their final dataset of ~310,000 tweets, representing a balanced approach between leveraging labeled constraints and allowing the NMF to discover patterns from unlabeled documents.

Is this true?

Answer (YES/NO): YES